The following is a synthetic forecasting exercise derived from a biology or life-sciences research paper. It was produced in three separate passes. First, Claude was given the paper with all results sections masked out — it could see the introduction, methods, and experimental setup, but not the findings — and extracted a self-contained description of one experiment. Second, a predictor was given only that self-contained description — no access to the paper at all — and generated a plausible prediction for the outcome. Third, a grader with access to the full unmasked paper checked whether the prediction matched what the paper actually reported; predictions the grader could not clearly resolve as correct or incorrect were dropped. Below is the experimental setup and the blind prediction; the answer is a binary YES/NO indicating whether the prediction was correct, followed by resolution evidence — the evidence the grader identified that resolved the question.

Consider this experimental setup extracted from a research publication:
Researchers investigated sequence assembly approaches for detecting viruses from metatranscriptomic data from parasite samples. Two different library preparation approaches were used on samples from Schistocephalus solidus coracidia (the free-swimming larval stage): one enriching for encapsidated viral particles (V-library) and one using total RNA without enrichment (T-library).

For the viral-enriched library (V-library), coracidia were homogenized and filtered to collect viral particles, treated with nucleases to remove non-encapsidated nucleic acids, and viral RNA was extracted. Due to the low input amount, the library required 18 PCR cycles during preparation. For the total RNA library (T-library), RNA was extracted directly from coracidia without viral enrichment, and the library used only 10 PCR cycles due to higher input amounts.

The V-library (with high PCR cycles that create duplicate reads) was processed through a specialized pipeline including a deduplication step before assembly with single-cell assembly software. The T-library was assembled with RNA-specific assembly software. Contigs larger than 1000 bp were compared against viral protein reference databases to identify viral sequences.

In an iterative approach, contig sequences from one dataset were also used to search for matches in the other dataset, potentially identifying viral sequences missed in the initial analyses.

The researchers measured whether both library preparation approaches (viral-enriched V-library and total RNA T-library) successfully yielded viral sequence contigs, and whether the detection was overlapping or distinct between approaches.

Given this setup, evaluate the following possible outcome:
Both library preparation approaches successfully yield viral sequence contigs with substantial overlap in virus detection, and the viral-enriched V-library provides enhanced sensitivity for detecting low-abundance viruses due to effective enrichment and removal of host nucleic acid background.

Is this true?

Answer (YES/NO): NO